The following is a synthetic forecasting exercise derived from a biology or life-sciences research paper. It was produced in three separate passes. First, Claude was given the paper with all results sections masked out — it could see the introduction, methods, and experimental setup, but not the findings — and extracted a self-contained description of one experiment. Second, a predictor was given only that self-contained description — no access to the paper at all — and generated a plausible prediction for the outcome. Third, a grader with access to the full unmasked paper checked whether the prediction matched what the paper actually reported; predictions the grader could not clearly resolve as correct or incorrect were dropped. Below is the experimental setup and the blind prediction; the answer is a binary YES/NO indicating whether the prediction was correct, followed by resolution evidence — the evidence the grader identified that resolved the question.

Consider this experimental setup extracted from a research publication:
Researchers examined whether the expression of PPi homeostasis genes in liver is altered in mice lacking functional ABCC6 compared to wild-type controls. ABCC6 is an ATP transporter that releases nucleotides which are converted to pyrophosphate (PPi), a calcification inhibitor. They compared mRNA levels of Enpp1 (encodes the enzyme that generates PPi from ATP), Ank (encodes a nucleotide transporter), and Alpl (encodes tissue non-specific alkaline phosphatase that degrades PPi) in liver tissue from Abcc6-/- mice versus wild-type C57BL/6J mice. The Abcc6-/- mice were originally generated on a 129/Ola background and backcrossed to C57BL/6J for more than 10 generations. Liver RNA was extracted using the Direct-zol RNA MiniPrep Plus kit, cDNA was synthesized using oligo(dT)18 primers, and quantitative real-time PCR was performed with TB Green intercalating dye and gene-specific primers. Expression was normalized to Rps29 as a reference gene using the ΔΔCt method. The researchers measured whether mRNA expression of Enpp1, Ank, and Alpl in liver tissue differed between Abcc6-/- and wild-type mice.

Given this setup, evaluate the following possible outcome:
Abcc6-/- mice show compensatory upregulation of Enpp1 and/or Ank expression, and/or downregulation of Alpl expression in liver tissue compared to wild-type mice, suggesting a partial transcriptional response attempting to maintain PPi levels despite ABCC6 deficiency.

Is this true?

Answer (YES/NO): NO